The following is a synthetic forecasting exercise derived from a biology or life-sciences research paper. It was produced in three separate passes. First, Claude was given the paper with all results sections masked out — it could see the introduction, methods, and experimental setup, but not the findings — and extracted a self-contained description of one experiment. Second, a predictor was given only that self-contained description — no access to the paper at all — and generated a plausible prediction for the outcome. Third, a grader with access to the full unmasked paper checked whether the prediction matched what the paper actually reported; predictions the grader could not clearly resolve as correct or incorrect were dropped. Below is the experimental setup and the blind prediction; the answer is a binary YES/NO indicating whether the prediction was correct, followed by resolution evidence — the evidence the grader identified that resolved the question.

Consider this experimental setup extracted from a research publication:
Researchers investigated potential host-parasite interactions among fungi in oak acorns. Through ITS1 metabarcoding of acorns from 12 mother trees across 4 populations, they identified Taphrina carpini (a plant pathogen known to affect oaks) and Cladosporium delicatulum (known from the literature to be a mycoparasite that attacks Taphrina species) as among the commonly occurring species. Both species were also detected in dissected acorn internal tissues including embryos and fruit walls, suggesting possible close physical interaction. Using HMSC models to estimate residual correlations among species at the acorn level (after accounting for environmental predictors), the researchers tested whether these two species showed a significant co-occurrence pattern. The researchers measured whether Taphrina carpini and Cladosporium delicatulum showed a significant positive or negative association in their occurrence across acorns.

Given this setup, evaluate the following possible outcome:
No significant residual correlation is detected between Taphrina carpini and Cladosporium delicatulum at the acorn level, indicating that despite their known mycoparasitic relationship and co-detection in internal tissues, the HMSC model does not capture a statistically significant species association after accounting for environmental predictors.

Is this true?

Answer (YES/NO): NO